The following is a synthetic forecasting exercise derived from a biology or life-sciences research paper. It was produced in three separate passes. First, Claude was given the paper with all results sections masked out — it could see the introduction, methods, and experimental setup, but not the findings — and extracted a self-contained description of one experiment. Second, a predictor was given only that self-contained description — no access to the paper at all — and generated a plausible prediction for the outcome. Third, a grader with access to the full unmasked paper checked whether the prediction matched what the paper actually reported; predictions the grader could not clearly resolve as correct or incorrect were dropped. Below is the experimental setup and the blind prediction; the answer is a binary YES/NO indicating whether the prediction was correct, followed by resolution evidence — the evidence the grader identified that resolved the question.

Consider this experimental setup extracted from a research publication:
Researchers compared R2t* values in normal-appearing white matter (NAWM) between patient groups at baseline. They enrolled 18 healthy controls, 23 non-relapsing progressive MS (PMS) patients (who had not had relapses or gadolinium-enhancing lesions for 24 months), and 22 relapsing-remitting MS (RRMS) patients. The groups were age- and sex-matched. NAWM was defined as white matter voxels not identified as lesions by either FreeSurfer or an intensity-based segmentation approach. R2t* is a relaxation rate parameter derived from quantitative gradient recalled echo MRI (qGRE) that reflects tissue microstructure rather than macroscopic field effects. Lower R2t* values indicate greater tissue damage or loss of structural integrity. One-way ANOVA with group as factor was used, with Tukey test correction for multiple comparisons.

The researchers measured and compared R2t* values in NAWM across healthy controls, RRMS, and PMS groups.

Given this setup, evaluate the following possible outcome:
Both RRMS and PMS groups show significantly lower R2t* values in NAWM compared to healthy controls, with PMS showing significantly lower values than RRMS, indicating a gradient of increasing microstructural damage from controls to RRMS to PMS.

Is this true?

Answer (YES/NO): NO